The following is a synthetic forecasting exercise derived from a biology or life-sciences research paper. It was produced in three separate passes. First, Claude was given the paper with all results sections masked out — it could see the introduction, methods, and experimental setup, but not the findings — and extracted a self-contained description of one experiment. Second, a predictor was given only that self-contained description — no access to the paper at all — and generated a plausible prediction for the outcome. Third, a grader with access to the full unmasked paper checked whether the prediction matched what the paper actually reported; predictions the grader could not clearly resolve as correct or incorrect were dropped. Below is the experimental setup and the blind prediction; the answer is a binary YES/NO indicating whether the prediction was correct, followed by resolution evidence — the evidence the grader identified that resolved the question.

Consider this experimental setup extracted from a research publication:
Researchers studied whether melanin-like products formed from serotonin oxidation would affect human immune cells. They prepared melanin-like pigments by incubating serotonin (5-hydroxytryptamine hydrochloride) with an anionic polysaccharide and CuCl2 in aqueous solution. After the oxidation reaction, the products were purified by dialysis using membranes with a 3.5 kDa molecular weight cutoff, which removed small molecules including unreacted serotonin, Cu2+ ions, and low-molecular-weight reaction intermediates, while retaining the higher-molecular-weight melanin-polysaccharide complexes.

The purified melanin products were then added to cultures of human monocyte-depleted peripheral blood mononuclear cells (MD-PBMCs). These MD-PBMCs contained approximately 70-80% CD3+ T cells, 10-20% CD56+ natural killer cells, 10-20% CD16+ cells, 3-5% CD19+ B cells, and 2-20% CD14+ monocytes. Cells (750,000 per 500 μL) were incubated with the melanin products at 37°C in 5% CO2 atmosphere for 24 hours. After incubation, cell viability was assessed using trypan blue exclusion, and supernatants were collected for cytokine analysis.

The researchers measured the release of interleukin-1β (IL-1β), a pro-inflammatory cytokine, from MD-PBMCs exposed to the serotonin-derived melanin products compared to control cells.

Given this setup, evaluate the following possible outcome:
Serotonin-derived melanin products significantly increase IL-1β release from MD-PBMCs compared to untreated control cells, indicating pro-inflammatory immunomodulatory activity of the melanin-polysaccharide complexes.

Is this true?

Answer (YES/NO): YES